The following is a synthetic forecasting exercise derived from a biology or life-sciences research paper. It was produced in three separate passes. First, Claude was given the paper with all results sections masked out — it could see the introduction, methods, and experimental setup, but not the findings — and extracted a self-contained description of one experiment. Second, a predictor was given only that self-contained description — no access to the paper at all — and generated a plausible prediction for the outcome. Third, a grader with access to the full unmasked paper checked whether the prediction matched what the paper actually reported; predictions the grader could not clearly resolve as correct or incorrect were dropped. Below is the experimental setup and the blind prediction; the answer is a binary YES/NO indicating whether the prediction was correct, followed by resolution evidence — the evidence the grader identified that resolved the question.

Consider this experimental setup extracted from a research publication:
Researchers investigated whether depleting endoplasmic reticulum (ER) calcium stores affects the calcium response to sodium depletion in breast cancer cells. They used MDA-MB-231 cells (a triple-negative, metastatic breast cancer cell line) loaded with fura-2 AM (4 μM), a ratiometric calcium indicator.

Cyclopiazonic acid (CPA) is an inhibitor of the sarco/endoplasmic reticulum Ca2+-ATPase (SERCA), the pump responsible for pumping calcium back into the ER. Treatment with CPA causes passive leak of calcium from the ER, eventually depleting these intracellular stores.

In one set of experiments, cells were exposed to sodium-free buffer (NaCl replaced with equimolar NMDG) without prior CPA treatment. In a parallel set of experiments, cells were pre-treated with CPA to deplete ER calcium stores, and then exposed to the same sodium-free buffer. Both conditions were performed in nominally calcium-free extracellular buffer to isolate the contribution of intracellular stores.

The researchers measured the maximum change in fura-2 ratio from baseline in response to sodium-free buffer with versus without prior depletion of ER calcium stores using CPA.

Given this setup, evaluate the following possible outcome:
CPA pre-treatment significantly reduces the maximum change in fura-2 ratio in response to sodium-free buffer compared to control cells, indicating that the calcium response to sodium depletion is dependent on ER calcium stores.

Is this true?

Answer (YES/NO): YES